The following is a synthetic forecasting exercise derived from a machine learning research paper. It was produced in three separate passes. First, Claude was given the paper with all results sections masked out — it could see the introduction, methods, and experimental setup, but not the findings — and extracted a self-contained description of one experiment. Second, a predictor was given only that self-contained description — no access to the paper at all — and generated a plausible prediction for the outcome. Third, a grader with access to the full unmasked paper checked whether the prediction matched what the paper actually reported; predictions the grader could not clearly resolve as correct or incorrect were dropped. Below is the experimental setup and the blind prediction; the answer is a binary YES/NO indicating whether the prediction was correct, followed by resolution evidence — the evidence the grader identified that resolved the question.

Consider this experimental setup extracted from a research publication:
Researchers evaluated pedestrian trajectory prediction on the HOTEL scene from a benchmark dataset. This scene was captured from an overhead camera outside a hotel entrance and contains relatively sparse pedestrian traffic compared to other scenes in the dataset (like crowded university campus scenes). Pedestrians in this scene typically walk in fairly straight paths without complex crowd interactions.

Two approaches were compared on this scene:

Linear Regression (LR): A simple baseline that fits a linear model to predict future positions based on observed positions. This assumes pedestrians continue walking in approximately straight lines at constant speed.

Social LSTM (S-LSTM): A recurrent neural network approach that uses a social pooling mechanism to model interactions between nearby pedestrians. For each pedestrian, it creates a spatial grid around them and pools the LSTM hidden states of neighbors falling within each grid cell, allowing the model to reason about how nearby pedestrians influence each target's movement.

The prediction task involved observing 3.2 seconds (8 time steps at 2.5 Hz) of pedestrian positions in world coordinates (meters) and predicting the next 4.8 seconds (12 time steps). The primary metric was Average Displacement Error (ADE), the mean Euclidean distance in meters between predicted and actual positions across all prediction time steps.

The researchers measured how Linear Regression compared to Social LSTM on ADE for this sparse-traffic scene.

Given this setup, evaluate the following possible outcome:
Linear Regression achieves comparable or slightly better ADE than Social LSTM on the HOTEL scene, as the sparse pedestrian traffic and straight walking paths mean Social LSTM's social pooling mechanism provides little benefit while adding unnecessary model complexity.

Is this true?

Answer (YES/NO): NO